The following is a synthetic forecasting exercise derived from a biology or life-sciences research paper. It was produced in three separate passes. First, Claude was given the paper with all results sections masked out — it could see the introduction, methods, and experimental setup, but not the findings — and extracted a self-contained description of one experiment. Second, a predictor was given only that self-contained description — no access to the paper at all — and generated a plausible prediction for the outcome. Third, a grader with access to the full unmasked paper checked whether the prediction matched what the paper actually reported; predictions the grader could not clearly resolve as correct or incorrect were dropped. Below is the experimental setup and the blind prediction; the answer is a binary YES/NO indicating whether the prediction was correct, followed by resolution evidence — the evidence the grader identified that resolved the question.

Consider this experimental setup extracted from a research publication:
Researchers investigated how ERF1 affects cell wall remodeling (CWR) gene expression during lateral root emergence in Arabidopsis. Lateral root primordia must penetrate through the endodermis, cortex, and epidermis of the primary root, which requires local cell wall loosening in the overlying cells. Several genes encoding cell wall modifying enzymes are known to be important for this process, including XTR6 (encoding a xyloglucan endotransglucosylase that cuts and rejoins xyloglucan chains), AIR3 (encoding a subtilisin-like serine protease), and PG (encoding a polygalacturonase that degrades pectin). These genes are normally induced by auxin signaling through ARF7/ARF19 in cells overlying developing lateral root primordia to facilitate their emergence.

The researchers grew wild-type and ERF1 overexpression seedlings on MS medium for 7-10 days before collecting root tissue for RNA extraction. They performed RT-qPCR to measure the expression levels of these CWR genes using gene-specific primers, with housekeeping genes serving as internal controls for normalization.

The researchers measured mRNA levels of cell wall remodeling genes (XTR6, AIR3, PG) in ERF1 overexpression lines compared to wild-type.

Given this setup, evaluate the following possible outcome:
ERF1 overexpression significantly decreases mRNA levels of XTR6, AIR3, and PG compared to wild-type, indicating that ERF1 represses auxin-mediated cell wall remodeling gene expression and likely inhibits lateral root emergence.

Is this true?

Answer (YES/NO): NO